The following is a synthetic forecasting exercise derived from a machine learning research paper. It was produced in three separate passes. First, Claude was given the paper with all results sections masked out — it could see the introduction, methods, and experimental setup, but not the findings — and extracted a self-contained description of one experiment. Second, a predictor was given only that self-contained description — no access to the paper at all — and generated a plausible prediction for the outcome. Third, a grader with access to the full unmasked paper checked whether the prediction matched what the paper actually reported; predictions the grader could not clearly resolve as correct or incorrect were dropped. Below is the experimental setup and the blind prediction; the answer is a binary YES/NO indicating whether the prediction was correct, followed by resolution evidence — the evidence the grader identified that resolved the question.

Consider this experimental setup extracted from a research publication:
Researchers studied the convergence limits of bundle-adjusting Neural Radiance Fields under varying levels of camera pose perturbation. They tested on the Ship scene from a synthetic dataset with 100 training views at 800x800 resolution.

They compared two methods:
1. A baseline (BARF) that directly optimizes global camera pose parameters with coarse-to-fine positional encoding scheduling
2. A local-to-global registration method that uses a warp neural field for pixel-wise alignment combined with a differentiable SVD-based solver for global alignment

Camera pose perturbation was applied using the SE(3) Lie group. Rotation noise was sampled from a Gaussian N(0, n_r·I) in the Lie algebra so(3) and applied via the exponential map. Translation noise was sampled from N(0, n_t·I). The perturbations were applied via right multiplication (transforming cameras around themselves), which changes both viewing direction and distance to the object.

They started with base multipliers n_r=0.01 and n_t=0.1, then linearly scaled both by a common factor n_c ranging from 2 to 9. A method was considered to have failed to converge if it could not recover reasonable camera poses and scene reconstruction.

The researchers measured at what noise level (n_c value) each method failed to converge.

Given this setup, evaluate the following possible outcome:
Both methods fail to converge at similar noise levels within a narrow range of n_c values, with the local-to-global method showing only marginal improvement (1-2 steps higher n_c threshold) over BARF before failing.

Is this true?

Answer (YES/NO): NO